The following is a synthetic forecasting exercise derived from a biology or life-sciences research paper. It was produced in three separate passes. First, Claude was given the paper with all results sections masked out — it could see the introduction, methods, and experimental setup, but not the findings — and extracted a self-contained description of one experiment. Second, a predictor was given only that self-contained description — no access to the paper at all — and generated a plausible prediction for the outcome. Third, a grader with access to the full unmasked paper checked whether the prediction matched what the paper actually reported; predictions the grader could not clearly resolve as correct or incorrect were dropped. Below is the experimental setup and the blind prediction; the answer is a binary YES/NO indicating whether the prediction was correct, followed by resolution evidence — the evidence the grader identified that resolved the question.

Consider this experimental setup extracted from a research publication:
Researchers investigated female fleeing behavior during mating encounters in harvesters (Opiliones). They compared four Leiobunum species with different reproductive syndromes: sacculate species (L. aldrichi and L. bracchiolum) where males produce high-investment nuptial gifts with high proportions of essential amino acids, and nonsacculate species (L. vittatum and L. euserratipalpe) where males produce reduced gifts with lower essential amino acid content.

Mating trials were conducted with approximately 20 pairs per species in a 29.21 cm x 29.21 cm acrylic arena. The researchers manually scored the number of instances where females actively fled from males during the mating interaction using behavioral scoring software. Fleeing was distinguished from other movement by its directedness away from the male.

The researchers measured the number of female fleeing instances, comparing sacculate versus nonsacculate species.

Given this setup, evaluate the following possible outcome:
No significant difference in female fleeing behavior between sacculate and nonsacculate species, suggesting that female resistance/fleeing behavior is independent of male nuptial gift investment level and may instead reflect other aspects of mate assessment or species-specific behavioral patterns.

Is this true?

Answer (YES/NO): YES